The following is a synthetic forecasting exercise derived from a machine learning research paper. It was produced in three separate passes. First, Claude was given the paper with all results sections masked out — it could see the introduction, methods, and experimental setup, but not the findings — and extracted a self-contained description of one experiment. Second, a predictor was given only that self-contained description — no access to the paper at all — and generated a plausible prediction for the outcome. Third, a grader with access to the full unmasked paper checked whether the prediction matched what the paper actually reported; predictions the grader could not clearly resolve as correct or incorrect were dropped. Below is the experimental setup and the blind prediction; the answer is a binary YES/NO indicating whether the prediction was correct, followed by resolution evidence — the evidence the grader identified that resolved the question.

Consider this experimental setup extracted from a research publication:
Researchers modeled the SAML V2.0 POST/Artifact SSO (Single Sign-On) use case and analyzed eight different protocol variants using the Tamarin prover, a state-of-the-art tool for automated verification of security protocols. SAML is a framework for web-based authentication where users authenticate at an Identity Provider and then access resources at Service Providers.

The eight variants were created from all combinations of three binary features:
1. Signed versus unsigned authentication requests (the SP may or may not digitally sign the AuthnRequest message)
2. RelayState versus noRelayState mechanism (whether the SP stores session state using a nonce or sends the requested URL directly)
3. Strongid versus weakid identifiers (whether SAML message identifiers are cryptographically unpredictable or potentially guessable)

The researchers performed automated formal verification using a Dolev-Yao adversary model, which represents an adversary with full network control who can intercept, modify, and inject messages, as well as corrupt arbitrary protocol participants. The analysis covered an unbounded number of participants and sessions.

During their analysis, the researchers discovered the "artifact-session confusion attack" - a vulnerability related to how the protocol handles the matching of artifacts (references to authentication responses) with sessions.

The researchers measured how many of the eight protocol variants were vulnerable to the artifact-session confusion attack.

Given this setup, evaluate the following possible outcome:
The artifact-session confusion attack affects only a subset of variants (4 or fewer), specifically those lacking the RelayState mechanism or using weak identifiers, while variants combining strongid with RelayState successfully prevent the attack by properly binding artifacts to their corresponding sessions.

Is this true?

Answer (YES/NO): NO